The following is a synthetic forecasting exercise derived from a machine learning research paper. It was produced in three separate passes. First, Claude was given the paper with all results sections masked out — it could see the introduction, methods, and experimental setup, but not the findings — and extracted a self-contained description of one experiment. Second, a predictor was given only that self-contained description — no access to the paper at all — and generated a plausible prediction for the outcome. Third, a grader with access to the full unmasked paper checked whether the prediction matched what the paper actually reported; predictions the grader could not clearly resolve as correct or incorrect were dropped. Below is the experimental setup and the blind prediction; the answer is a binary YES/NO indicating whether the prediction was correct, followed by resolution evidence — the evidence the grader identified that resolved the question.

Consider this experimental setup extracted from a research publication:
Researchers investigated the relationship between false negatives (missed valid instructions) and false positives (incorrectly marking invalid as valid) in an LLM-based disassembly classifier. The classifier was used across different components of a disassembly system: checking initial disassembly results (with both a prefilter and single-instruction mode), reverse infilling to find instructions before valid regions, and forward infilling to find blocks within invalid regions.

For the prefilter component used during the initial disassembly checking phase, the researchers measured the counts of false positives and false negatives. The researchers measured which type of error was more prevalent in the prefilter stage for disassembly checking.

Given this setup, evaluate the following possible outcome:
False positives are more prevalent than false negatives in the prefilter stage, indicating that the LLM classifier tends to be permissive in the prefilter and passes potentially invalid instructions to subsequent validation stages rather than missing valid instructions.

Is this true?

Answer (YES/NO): NO